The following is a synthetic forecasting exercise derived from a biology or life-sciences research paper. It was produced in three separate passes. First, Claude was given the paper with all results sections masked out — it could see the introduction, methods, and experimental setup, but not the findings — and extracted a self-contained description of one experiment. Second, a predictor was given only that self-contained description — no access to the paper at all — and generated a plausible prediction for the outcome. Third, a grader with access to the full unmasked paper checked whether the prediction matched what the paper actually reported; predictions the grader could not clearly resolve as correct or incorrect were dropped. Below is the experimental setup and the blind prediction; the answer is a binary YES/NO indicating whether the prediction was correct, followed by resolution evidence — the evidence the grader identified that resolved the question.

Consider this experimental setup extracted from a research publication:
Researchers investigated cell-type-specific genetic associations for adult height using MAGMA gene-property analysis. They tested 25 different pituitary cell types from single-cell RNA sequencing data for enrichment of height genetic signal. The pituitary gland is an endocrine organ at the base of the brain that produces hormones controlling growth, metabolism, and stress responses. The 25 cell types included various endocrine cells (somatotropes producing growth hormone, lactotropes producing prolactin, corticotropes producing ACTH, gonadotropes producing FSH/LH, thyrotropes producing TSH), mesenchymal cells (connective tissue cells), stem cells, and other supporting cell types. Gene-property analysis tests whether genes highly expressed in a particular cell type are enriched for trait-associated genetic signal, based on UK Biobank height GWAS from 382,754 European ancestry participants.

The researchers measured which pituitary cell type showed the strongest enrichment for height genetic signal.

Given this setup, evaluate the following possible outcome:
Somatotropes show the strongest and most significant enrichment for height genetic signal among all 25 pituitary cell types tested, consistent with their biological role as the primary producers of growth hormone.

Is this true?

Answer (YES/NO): NO